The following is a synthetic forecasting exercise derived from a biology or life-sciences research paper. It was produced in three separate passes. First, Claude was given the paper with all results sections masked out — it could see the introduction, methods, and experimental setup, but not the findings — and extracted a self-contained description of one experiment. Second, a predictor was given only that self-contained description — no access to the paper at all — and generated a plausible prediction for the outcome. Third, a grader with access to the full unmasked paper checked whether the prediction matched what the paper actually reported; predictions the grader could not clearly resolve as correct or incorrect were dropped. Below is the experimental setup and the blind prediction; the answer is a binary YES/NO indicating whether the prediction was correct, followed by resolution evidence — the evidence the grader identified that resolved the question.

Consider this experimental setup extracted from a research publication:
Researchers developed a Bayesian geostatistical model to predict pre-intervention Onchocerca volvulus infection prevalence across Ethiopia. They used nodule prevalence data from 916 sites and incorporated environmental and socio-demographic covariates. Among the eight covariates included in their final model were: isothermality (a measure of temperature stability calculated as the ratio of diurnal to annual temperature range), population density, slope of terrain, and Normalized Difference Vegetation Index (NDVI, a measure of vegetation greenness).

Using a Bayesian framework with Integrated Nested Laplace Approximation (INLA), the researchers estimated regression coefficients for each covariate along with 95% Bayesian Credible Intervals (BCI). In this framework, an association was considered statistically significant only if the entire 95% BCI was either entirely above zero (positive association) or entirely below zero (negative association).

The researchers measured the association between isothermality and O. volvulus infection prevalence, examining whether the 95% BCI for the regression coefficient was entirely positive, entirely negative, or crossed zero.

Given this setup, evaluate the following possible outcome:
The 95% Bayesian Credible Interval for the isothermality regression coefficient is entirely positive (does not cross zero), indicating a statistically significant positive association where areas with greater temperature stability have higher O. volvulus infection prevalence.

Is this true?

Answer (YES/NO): NO